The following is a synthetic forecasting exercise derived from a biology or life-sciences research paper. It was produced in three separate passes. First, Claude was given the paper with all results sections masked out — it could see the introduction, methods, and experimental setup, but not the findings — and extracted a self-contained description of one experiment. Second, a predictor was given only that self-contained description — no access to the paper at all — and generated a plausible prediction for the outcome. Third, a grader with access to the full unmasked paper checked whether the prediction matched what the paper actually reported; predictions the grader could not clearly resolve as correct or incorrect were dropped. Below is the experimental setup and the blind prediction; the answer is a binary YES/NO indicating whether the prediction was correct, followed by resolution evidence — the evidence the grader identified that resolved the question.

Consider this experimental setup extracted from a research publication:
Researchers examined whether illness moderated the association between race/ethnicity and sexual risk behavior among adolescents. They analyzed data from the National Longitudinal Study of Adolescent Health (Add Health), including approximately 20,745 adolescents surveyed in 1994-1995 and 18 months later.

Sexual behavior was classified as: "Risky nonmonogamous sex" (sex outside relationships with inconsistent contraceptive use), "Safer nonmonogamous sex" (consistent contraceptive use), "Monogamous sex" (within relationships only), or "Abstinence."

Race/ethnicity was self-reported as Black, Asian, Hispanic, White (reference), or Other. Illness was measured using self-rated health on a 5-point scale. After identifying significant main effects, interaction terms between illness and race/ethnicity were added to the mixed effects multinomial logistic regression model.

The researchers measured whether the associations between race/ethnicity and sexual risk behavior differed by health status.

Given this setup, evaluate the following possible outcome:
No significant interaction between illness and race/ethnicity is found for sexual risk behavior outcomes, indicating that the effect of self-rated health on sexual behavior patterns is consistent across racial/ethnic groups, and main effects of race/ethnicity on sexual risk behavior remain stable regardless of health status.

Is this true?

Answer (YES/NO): NO